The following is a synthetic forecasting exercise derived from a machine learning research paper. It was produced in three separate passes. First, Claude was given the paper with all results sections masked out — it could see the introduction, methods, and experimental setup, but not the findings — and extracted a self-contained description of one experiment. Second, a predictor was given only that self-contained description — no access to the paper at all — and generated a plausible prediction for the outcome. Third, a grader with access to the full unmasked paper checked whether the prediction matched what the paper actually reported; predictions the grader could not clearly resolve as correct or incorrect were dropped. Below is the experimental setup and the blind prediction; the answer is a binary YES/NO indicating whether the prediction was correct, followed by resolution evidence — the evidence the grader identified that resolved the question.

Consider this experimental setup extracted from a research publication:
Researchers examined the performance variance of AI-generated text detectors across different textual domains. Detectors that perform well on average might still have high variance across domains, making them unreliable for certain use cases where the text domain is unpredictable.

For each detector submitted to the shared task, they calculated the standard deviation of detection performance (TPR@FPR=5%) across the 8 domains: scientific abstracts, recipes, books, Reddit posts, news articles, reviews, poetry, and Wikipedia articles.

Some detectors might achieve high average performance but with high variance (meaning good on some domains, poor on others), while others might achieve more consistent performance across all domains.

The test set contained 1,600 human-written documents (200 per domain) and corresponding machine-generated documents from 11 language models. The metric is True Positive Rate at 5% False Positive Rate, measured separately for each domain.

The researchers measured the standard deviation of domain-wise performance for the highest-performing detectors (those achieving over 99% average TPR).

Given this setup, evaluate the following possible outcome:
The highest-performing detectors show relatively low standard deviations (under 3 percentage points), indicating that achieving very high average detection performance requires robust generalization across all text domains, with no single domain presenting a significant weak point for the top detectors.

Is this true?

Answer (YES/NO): YES